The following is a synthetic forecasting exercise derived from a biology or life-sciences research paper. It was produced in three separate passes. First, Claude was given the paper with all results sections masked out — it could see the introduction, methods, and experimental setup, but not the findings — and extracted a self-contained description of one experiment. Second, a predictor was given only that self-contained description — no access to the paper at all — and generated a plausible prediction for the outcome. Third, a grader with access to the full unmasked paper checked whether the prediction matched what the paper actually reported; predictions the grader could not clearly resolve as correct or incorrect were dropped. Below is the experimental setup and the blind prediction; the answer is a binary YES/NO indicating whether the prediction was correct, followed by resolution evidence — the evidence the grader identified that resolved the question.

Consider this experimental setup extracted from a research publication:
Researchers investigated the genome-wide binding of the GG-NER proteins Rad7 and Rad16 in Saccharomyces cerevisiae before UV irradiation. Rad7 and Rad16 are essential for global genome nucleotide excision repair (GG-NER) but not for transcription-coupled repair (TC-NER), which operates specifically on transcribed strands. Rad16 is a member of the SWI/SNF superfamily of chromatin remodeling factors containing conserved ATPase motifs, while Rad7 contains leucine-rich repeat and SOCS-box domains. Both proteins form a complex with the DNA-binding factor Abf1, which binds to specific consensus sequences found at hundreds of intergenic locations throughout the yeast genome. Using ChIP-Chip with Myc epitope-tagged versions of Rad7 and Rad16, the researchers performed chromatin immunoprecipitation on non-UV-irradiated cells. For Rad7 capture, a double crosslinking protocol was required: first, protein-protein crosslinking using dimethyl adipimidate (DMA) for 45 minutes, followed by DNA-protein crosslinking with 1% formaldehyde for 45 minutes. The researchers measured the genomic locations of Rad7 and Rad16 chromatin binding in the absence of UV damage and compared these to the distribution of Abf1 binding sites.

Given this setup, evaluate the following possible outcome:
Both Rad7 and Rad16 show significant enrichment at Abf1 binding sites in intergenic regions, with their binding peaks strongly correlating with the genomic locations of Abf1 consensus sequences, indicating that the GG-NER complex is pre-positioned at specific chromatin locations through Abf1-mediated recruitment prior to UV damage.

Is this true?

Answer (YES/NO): YES